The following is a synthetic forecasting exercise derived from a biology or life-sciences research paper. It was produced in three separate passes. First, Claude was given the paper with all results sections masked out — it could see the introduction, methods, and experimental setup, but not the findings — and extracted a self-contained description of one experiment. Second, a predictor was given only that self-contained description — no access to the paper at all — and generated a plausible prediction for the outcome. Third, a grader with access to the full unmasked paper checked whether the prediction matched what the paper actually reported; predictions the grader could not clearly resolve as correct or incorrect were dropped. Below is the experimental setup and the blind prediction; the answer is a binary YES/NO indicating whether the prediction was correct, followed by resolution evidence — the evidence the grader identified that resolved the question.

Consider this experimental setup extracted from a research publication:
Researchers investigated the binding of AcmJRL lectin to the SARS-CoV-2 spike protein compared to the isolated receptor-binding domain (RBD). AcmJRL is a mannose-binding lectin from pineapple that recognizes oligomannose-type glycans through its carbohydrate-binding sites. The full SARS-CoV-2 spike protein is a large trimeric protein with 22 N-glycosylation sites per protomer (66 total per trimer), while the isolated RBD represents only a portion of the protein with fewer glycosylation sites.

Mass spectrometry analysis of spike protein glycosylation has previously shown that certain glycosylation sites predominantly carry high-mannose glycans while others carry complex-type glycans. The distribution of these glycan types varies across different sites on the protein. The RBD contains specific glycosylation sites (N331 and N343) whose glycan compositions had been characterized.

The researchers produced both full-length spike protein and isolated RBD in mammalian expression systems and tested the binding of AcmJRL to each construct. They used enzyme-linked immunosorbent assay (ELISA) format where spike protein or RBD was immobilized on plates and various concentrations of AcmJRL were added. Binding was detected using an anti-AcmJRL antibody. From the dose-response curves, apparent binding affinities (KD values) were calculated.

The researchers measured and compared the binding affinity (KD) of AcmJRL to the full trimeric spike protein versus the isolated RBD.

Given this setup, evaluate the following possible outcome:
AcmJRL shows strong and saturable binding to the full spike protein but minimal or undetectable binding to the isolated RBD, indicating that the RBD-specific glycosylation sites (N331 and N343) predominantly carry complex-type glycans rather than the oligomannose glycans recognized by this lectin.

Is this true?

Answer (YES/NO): NO